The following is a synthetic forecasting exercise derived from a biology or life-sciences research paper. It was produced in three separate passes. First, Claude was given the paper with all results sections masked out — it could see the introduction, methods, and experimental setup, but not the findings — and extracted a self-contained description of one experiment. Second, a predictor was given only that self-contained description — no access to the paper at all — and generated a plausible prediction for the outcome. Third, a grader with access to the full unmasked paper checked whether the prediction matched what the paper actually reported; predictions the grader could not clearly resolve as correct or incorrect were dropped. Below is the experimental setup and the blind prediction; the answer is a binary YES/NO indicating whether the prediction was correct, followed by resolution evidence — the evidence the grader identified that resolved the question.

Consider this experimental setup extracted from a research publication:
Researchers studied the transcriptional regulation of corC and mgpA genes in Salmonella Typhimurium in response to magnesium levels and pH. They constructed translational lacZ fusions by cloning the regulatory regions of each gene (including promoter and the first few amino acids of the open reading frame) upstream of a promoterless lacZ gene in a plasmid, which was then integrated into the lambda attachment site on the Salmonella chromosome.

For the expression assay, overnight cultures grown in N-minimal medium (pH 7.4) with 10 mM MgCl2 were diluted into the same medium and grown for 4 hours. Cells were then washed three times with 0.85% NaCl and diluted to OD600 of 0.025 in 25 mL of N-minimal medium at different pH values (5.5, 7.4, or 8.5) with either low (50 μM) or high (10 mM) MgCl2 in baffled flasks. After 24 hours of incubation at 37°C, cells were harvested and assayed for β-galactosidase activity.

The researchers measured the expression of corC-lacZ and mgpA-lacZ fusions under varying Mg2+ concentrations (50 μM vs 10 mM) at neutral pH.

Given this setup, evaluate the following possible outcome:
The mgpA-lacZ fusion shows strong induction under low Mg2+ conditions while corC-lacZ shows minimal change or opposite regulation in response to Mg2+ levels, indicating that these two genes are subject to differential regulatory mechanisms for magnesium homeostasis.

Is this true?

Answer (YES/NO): NO